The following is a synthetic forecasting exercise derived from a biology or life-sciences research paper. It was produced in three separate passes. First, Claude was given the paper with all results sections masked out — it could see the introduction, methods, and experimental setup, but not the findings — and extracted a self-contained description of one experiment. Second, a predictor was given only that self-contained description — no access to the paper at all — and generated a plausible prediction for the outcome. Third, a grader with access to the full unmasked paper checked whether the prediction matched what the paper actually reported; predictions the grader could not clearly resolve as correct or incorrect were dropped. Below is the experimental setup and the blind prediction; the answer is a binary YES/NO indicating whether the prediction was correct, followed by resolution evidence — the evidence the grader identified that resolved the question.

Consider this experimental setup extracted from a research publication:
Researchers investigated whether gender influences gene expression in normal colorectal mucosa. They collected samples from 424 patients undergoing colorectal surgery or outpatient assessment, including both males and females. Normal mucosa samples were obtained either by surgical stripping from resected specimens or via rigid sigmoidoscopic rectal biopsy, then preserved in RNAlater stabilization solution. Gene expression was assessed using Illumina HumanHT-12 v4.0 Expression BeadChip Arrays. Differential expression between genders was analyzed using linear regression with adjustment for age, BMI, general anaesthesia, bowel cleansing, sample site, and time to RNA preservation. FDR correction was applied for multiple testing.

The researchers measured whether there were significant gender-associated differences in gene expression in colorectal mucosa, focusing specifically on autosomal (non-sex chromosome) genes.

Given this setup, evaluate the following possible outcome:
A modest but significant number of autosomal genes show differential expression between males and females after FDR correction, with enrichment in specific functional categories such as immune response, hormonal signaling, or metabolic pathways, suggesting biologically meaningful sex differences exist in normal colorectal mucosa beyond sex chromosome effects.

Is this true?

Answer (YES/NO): YES